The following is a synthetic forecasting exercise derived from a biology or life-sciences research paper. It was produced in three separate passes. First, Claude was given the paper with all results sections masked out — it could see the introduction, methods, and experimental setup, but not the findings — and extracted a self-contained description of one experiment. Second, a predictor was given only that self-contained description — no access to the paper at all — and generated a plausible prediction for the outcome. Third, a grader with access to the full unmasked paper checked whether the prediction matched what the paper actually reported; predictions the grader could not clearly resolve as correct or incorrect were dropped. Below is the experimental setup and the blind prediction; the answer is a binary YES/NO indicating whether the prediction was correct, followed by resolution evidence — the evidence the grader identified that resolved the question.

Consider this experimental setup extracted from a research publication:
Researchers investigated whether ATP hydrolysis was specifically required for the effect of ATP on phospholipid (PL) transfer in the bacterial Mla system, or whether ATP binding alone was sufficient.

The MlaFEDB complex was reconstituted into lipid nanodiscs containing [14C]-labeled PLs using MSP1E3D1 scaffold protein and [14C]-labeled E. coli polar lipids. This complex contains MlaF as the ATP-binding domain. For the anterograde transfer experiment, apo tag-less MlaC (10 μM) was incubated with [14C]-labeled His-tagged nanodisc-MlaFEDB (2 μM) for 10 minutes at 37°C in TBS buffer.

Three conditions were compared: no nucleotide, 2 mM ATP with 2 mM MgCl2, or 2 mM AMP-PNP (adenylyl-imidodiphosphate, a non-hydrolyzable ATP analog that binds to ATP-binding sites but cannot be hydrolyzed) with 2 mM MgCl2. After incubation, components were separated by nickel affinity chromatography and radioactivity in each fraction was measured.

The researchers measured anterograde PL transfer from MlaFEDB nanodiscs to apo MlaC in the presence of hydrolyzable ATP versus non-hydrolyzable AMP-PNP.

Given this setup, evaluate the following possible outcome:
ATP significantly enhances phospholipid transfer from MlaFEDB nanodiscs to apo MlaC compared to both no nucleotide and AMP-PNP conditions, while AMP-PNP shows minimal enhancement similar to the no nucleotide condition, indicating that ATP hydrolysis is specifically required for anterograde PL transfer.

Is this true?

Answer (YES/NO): NO